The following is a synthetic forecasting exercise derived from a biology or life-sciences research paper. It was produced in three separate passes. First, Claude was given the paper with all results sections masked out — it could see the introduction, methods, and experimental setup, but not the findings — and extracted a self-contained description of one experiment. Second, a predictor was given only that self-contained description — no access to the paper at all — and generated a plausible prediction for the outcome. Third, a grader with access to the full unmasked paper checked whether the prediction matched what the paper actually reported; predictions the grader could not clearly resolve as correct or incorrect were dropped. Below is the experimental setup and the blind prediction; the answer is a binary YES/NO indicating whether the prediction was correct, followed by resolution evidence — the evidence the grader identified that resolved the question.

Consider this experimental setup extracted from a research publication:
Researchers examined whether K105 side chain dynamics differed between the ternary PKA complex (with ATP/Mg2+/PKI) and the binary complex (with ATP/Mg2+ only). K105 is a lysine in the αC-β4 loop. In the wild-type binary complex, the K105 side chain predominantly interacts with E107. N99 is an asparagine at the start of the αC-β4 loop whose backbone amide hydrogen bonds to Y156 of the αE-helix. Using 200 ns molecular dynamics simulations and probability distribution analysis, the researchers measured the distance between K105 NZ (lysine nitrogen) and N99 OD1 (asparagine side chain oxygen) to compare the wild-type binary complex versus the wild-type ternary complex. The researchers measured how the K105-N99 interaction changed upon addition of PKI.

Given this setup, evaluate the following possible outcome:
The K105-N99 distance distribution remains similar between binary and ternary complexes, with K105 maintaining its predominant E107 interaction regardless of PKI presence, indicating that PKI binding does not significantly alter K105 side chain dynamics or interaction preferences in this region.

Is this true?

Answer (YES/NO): NO